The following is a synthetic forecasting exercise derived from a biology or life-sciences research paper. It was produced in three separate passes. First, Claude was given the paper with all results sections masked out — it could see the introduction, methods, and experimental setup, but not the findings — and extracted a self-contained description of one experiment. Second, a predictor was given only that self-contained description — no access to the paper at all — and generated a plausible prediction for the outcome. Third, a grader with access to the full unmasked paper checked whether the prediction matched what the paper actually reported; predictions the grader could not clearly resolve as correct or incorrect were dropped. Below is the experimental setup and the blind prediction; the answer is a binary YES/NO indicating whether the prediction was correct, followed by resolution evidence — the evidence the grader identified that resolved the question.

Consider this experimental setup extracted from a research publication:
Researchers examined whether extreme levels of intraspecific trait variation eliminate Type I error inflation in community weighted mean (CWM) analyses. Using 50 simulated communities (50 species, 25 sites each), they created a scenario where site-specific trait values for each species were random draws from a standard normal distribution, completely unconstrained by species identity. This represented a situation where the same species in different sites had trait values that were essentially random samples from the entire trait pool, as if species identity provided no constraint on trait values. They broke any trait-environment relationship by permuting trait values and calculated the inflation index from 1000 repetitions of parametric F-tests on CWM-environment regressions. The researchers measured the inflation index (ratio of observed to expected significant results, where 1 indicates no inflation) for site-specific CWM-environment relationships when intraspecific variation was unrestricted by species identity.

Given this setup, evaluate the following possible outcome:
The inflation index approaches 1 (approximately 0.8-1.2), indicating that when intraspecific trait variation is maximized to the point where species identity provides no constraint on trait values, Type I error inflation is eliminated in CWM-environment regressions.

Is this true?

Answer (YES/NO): YES